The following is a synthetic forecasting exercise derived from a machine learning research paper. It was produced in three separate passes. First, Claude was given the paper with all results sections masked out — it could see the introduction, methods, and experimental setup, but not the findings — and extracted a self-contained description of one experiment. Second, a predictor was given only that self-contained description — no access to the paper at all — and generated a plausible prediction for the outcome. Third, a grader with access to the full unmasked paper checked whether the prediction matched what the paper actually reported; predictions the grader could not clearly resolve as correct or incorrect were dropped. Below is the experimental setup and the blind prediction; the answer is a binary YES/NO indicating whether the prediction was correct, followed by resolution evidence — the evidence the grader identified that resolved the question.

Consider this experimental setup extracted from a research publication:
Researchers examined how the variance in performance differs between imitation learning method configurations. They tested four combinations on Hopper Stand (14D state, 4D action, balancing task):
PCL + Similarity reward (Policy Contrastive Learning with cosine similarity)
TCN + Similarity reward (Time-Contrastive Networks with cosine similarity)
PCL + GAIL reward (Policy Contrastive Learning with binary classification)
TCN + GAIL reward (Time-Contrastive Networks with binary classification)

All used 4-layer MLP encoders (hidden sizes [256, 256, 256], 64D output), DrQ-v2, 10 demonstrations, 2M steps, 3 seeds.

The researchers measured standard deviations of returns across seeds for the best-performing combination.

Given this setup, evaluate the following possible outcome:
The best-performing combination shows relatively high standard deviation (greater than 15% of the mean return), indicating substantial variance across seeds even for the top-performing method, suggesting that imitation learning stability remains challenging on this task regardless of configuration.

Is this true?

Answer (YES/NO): YES